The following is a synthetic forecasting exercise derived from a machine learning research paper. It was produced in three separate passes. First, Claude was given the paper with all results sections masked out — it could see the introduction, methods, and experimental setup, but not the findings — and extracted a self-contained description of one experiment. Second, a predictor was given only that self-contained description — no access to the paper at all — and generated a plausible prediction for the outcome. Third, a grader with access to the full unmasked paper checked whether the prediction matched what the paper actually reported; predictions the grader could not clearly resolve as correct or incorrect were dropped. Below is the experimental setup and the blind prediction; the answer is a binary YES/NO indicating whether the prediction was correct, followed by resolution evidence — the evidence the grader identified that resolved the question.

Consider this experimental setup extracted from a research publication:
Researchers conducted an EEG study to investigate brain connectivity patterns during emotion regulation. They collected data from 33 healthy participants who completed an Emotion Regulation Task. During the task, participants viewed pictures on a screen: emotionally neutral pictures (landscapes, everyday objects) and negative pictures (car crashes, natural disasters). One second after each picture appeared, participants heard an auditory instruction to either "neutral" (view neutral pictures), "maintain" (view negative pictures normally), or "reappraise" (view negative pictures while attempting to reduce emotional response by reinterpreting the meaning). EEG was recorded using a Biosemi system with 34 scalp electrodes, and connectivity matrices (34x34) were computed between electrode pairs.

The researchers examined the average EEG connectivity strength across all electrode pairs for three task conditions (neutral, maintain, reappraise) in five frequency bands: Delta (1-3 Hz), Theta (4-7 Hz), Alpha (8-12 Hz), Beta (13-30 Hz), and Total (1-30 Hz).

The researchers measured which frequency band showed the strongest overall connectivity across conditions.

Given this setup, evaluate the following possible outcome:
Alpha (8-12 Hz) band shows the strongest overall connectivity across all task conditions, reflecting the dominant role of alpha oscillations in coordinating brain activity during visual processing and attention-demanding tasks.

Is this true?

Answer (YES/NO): YES